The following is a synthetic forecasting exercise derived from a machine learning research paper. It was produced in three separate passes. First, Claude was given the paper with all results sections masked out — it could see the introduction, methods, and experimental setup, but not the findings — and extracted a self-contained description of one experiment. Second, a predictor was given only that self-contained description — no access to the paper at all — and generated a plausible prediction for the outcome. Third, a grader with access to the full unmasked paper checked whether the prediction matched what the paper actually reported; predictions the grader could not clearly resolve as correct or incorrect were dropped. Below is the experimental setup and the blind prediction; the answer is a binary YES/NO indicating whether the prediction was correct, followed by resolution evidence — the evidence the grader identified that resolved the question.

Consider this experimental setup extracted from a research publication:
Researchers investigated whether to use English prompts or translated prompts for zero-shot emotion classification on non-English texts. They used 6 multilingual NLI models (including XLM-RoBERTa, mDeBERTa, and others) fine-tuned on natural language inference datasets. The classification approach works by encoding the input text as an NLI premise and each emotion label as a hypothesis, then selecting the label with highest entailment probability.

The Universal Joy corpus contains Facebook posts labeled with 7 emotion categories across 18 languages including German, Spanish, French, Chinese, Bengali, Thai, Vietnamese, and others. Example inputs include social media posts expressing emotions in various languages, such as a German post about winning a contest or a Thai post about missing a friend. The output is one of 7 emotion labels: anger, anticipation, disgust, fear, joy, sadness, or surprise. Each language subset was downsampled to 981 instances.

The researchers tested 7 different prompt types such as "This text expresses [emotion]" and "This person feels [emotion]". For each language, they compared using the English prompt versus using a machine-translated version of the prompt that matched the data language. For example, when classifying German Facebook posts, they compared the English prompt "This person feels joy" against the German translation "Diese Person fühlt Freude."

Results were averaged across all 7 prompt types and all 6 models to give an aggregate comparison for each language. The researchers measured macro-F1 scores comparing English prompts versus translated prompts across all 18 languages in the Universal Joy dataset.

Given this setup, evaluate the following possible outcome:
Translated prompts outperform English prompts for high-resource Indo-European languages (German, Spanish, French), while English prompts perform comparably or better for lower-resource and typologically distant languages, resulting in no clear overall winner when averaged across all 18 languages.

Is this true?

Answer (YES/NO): NO